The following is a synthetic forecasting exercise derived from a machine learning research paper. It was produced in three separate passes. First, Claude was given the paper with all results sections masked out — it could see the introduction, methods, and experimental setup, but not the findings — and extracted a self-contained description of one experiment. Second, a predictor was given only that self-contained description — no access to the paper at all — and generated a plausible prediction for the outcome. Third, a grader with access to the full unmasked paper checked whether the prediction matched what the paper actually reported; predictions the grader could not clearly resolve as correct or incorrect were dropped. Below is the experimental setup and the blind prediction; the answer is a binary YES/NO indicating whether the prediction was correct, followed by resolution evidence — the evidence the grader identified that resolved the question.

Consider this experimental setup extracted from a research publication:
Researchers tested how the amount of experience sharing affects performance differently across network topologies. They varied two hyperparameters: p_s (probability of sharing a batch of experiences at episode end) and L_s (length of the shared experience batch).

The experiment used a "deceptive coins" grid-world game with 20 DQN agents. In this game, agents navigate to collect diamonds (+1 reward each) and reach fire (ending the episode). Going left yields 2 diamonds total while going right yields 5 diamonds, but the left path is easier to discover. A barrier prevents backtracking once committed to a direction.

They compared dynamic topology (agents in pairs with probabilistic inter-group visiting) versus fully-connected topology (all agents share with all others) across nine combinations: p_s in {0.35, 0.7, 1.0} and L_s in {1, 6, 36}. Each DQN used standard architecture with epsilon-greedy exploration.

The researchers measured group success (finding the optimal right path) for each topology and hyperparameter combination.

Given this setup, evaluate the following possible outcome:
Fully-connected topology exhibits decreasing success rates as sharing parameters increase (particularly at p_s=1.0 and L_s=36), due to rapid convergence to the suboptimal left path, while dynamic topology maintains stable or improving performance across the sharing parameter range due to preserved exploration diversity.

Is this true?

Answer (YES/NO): NO